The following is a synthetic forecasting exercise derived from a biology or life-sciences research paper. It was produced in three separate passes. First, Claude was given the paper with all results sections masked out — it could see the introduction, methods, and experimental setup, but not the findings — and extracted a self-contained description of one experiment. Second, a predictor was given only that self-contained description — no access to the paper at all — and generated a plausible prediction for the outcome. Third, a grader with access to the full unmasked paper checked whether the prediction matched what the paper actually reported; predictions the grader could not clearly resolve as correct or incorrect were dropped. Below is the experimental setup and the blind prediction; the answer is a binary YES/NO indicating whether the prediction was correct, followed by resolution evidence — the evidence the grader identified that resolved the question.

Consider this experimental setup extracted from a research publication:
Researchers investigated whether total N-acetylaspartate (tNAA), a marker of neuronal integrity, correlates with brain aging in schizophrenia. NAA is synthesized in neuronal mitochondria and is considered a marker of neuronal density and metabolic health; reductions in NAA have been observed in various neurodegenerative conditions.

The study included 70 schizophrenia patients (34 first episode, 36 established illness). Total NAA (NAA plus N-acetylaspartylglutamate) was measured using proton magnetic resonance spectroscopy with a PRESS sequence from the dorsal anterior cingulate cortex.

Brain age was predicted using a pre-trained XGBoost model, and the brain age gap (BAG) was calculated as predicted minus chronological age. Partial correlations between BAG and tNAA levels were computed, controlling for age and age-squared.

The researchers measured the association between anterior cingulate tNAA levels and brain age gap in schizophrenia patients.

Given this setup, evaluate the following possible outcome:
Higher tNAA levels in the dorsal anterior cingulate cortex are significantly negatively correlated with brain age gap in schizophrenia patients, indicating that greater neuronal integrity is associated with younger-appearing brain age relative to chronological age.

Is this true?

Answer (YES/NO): YES